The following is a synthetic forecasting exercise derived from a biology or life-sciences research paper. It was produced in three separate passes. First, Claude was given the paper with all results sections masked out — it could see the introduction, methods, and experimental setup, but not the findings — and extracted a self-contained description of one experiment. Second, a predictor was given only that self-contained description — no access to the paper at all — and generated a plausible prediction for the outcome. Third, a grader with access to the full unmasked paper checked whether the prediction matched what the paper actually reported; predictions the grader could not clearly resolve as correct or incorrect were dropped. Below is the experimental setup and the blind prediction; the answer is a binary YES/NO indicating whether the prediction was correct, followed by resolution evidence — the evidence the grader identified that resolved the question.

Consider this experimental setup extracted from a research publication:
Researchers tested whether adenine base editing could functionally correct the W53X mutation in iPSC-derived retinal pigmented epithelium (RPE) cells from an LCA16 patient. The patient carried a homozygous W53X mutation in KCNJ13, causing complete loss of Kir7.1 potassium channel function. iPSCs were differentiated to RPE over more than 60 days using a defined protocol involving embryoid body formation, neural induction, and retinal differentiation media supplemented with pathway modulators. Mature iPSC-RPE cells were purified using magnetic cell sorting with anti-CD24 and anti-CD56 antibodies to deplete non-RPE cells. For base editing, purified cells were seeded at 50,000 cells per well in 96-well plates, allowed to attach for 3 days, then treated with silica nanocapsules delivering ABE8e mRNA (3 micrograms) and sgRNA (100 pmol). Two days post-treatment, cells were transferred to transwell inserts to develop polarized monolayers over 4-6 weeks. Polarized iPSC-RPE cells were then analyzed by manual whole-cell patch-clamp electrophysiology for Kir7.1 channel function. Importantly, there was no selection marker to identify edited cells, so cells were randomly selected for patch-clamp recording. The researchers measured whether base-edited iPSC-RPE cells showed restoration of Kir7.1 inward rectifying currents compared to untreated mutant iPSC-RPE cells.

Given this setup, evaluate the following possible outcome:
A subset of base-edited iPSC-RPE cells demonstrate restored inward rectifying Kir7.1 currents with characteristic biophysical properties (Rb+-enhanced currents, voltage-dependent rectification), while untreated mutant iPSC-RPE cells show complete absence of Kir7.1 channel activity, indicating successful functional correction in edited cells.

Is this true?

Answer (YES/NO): YES